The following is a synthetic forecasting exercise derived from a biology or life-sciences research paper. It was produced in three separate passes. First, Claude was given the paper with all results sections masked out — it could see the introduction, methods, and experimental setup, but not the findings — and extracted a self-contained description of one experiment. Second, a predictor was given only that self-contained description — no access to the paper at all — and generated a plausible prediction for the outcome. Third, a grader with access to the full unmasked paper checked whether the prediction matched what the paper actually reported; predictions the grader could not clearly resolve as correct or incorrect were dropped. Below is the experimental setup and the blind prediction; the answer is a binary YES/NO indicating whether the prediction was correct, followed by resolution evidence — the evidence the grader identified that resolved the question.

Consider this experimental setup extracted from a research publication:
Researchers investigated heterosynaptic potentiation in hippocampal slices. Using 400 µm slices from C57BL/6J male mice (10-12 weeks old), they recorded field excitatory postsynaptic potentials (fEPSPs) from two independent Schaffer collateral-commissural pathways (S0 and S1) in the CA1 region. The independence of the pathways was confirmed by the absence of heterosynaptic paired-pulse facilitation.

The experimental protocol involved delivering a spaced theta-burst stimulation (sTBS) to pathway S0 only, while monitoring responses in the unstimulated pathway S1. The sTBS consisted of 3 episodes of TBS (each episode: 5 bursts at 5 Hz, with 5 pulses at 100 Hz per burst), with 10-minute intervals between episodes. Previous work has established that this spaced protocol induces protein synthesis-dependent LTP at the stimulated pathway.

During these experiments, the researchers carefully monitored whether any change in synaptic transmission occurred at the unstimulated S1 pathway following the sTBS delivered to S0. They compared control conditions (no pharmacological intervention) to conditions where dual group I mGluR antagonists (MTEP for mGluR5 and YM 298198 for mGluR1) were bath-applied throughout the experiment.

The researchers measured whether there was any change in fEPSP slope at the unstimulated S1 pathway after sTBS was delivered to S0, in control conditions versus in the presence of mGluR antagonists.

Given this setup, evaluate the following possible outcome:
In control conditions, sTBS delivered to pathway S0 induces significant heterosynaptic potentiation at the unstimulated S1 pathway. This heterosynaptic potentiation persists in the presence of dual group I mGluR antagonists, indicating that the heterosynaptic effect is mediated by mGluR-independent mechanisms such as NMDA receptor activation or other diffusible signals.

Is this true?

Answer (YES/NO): NO